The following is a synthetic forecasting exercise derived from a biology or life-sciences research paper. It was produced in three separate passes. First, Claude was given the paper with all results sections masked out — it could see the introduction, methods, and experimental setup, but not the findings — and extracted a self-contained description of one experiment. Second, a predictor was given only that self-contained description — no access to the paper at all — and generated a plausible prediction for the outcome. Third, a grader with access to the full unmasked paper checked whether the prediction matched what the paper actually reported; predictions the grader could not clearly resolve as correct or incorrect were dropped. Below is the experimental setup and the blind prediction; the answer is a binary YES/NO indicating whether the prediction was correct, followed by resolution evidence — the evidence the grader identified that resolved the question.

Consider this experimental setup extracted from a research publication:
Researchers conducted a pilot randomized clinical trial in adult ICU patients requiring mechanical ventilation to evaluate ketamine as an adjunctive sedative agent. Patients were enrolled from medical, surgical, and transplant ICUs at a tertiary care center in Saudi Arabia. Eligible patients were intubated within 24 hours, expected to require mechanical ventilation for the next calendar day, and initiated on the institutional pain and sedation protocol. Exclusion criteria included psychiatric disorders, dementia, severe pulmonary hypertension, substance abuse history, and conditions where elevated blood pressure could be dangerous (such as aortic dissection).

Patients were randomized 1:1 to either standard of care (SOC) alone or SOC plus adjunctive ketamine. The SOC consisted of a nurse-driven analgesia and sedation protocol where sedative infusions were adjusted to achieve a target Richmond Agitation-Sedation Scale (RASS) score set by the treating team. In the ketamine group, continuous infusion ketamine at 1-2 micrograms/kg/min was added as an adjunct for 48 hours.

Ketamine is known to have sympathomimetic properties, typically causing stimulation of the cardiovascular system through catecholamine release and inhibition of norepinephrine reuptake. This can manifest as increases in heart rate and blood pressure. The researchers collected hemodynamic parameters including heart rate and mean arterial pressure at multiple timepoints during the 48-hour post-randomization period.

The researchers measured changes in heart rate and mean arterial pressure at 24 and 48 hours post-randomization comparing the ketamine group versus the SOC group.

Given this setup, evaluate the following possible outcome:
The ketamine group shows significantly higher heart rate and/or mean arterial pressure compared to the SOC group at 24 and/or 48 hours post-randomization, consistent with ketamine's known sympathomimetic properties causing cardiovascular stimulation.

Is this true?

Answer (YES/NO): NO